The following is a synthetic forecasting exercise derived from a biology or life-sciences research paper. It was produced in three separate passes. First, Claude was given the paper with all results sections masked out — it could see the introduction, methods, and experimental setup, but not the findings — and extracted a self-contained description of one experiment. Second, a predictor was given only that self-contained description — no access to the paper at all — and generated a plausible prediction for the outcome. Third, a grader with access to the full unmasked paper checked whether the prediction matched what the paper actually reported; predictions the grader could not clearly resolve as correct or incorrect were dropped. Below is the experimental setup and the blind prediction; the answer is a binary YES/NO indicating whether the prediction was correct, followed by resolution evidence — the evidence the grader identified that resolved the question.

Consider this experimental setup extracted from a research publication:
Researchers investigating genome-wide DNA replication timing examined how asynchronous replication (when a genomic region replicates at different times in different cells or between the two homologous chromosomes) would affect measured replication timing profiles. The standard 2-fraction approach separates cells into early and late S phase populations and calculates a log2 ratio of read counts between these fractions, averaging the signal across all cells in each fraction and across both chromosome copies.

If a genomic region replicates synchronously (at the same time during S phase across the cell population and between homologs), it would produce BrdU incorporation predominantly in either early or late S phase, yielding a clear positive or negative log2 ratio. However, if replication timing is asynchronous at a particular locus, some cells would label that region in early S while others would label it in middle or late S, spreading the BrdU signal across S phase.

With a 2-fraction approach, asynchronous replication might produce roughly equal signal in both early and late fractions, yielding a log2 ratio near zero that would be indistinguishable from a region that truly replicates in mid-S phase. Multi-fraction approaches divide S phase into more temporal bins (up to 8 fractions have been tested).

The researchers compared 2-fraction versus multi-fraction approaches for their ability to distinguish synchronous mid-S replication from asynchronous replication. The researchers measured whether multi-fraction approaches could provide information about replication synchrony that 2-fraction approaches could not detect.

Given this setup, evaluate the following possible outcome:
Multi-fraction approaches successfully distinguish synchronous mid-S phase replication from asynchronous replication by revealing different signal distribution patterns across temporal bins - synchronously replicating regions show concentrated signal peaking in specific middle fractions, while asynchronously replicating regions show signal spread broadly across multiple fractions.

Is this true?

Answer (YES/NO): YES